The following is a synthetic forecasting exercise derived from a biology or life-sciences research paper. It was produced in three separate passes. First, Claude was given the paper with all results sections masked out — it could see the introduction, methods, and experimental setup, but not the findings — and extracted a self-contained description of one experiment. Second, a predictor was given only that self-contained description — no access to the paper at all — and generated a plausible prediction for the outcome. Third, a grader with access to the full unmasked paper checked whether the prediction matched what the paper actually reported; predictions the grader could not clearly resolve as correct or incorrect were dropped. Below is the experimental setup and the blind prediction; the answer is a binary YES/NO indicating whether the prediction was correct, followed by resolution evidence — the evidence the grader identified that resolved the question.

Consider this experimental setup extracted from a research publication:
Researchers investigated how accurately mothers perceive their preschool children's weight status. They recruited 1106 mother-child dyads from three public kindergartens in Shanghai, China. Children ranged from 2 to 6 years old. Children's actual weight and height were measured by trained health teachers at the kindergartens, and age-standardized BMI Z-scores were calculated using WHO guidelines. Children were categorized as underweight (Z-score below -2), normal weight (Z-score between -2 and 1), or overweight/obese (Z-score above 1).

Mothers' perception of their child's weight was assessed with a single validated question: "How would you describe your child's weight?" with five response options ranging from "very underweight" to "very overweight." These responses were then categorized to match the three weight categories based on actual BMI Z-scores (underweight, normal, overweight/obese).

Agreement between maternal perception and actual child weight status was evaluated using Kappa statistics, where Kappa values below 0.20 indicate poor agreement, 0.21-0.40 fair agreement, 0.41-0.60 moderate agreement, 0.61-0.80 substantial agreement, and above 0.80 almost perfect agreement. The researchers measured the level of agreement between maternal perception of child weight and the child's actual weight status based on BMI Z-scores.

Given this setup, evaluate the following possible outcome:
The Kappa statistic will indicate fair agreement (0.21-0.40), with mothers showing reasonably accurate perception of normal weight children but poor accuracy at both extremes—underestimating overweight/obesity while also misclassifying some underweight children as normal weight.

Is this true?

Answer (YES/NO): NO